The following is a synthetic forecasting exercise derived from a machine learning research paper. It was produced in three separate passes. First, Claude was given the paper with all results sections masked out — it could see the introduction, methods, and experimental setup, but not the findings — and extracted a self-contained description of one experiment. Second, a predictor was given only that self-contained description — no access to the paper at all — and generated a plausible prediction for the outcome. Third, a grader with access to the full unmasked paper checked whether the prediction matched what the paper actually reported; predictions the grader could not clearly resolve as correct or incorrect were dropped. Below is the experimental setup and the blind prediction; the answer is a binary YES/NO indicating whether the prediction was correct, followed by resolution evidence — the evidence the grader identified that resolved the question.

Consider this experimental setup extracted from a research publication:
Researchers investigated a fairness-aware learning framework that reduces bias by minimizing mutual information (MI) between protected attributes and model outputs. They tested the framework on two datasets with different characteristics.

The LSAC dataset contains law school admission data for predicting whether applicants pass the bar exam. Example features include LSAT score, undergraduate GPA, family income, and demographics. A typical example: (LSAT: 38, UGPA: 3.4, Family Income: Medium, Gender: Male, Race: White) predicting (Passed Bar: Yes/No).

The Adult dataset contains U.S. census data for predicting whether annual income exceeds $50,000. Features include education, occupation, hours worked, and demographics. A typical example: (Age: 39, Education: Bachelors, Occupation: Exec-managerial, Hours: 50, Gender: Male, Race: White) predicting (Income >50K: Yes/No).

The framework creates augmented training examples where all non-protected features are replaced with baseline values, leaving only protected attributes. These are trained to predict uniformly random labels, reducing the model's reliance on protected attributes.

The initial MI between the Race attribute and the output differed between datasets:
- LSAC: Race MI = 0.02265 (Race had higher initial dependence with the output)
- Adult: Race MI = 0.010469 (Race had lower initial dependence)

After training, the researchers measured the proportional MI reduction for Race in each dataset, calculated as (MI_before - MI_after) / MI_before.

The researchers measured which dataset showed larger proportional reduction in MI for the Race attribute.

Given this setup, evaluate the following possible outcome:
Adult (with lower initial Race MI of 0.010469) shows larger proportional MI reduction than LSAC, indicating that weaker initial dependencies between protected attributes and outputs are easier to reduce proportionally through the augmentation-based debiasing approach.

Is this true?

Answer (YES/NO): YES